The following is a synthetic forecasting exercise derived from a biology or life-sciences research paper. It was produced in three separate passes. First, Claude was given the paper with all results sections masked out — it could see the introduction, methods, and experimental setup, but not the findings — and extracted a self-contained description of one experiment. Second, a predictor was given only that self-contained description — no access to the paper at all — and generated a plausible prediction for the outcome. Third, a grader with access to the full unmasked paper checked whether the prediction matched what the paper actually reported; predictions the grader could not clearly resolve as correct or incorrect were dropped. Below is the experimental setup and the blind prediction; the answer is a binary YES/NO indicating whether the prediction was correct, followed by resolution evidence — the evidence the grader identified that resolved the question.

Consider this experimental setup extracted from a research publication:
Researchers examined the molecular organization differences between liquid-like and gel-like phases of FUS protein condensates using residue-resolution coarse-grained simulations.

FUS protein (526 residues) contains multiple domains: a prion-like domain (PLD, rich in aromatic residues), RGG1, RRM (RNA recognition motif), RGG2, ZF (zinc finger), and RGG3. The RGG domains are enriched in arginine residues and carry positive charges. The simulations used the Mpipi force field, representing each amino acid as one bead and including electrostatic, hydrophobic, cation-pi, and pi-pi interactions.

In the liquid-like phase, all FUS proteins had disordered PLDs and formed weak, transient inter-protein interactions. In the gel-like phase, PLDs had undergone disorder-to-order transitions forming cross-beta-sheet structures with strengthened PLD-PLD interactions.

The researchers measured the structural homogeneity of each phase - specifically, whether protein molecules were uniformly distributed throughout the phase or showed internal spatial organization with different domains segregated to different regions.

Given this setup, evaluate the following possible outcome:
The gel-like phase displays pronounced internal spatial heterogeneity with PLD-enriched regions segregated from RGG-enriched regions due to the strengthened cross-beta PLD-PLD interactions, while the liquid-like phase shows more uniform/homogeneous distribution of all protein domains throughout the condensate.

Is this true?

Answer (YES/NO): YES